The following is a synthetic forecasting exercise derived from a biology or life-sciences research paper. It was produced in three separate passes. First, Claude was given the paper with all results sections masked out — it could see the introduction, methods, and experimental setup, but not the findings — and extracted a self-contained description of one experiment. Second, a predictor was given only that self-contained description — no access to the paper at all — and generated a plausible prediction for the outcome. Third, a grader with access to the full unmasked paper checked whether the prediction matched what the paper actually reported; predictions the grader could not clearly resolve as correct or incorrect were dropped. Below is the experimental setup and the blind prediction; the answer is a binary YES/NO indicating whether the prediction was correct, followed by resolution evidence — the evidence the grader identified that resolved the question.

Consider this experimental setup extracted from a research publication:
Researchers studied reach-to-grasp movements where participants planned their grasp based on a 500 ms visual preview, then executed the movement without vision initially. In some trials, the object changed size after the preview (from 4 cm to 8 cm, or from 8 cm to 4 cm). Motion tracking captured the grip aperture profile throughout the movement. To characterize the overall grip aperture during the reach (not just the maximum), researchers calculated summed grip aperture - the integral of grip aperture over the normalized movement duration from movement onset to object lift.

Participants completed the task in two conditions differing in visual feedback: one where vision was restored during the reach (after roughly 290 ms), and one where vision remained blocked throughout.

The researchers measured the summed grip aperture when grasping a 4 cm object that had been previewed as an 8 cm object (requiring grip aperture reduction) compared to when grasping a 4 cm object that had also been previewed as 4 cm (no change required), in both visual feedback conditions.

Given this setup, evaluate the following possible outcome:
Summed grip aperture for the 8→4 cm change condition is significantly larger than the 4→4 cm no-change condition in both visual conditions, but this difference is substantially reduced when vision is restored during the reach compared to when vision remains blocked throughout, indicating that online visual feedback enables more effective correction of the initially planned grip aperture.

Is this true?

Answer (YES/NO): YES